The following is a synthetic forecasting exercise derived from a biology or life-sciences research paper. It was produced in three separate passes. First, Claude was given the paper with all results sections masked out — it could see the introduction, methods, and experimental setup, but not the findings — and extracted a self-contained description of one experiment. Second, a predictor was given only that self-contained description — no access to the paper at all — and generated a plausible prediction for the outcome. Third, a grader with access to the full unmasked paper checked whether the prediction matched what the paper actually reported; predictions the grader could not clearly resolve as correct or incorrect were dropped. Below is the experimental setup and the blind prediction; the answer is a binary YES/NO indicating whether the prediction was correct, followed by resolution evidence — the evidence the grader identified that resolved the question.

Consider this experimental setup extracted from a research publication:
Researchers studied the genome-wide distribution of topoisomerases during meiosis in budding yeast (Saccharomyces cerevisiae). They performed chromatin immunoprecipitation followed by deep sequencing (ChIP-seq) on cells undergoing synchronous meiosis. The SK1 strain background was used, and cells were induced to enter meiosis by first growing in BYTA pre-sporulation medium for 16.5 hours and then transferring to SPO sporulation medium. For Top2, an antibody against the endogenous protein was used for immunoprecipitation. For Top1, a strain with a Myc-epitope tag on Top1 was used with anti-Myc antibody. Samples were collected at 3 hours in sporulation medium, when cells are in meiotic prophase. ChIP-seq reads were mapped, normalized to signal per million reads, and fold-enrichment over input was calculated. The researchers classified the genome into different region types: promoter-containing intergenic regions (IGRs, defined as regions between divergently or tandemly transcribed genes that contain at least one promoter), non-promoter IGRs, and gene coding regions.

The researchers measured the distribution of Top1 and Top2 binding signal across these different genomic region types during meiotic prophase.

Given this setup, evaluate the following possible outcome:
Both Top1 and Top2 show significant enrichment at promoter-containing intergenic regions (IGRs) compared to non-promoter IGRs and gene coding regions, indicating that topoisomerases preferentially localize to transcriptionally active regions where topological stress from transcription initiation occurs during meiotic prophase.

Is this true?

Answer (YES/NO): YES